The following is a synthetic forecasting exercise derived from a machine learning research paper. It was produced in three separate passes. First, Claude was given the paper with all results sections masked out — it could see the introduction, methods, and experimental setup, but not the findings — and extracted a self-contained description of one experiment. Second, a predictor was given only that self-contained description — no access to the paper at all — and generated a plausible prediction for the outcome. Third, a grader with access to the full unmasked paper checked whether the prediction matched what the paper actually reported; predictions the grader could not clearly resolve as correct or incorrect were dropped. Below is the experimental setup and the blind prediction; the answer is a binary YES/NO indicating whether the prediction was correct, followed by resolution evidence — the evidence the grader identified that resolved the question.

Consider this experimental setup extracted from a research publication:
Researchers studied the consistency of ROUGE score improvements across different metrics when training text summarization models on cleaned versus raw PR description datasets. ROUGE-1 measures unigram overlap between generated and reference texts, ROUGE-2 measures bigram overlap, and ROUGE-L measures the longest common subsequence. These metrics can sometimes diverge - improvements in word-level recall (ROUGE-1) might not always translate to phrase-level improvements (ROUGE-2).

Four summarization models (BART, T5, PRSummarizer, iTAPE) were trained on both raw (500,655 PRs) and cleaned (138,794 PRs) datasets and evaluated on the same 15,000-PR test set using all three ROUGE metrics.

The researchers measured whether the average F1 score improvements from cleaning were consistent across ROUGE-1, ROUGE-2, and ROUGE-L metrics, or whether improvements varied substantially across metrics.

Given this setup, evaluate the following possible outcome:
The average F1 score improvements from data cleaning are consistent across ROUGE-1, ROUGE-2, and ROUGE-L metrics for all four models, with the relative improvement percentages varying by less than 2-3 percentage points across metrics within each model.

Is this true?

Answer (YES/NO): YES